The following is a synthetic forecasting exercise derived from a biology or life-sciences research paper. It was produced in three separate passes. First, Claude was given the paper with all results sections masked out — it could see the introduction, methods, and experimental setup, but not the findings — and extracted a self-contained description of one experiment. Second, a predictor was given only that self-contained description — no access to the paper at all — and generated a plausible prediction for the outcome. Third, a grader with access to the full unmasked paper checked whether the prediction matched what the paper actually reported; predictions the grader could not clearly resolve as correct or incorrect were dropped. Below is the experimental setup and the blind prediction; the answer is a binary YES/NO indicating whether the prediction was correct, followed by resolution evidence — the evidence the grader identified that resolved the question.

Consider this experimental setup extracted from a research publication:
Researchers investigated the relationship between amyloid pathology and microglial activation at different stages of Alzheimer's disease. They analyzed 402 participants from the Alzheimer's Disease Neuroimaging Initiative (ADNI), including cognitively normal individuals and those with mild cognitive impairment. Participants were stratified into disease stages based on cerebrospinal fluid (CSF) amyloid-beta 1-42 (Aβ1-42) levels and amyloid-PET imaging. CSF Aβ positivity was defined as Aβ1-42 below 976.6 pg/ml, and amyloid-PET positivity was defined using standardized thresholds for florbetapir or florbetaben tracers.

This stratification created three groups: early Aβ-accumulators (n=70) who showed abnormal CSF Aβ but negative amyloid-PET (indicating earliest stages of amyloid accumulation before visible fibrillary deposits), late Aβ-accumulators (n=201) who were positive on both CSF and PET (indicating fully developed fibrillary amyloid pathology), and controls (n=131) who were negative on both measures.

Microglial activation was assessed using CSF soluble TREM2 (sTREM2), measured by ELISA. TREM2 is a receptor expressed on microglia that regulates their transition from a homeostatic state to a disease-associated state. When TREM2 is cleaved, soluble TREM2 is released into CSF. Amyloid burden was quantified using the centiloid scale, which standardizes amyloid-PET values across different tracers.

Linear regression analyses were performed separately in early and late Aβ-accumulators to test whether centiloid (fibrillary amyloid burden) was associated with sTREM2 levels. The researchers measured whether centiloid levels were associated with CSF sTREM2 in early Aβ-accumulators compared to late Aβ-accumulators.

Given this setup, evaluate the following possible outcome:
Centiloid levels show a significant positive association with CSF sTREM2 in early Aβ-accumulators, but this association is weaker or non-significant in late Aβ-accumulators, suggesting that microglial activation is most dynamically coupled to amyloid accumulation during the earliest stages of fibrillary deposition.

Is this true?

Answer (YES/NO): YES